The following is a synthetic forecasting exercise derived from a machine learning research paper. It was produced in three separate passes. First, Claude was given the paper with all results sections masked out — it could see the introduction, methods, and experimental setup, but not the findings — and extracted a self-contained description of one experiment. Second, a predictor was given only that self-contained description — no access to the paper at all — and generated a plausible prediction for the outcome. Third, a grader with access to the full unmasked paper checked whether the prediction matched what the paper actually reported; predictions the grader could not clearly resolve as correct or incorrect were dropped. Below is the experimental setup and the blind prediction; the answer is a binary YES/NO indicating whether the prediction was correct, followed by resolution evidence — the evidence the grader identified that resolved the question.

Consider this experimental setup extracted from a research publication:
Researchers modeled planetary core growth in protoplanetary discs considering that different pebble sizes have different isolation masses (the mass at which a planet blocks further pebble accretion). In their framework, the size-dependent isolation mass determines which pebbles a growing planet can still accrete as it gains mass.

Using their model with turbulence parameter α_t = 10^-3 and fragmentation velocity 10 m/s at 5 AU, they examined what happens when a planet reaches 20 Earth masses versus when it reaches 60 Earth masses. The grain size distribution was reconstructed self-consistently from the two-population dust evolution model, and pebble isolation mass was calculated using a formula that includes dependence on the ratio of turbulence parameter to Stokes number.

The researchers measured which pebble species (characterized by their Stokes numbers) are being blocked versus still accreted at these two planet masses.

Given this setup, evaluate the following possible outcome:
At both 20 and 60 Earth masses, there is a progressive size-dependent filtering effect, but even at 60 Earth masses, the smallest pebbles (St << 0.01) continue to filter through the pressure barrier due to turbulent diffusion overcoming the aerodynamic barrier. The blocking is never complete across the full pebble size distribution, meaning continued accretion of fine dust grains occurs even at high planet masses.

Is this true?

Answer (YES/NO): NO